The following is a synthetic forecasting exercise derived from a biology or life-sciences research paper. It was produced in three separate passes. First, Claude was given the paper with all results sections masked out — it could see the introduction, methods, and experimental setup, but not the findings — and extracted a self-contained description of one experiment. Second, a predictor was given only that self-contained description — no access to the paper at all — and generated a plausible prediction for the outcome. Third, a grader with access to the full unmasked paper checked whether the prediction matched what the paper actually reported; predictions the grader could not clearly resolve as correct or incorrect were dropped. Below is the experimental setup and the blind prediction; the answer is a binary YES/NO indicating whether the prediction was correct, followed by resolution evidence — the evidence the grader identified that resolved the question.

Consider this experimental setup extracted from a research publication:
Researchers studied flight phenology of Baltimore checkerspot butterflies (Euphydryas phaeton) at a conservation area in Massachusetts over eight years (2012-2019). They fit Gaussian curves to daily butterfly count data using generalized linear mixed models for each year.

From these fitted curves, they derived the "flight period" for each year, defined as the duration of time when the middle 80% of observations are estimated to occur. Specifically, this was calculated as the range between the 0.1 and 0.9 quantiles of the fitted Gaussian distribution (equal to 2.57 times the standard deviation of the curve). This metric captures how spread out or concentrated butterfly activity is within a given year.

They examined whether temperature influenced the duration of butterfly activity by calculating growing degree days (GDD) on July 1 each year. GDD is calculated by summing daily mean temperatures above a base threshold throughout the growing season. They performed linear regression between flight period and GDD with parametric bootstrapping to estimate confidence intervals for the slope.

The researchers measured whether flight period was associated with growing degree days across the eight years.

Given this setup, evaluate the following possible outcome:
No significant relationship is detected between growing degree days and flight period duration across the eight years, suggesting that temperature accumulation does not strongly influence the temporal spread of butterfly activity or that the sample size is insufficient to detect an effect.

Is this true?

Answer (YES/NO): YES